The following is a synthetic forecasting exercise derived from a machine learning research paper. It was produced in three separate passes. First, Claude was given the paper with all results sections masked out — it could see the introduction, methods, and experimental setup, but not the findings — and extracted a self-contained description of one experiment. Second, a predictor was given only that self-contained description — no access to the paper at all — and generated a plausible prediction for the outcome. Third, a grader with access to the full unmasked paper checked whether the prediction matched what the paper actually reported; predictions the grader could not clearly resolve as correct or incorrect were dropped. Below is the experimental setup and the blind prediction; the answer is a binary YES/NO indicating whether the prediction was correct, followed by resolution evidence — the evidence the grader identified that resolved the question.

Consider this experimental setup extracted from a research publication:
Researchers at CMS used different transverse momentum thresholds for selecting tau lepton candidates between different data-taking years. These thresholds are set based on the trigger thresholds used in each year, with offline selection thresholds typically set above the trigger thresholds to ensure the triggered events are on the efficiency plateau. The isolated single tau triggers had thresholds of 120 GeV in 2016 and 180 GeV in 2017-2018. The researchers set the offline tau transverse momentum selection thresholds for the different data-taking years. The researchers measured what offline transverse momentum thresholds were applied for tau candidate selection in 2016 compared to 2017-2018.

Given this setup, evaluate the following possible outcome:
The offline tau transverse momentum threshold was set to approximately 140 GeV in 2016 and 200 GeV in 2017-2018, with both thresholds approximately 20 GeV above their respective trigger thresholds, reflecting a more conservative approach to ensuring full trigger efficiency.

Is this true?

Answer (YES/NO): NO